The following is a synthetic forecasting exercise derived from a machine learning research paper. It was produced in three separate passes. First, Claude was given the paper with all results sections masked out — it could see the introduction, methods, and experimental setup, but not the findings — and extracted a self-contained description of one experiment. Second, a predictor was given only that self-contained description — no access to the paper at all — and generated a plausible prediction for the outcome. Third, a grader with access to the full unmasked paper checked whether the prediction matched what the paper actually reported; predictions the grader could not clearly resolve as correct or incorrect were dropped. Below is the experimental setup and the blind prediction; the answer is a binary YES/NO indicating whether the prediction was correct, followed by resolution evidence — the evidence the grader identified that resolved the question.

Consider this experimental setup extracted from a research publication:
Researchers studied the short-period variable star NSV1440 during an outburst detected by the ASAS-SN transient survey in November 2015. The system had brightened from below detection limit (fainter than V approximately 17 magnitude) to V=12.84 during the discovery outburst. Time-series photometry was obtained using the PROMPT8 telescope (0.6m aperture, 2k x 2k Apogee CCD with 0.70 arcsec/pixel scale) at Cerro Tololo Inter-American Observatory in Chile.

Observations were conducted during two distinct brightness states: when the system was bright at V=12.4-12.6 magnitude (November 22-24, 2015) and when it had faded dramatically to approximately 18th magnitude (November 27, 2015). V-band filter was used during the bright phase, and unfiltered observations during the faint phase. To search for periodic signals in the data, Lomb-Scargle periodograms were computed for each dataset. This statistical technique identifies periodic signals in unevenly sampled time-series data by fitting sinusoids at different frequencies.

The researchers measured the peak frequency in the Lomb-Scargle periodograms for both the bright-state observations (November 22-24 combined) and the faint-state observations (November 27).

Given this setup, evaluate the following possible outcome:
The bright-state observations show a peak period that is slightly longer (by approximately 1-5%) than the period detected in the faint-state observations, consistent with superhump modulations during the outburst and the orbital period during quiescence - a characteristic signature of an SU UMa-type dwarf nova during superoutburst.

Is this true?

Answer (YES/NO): NO